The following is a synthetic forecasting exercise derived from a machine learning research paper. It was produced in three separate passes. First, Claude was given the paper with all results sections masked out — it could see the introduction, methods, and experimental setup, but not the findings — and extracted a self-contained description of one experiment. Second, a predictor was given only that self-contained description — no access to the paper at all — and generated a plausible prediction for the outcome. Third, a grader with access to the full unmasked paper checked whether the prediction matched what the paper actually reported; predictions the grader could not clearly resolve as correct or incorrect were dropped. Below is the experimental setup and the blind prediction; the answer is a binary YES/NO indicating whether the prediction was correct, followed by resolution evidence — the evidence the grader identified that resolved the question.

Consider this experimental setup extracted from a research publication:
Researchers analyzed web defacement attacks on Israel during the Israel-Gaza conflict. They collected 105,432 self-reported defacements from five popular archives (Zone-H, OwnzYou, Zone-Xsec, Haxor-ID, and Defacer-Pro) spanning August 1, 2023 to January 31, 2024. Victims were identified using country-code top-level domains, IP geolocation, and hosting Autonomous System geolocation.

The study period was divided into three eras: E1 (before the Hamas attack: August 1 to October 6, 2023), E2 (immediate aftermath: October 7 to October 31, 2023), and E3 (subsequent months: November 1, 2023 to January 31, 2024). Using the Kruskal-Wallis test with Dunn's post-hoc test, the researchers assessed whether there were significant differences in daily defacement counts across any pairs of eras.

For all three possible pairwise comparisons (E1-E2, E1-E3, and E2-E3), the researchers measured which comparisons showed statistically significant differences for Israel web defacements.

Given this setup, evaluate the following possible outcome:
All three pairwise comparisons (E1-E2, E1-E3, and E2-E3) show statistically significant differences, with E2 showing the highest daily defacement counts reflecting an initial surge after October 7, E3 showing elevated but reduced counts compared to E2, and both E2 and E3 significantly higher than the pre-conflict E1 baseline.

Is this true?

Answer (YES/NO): YES